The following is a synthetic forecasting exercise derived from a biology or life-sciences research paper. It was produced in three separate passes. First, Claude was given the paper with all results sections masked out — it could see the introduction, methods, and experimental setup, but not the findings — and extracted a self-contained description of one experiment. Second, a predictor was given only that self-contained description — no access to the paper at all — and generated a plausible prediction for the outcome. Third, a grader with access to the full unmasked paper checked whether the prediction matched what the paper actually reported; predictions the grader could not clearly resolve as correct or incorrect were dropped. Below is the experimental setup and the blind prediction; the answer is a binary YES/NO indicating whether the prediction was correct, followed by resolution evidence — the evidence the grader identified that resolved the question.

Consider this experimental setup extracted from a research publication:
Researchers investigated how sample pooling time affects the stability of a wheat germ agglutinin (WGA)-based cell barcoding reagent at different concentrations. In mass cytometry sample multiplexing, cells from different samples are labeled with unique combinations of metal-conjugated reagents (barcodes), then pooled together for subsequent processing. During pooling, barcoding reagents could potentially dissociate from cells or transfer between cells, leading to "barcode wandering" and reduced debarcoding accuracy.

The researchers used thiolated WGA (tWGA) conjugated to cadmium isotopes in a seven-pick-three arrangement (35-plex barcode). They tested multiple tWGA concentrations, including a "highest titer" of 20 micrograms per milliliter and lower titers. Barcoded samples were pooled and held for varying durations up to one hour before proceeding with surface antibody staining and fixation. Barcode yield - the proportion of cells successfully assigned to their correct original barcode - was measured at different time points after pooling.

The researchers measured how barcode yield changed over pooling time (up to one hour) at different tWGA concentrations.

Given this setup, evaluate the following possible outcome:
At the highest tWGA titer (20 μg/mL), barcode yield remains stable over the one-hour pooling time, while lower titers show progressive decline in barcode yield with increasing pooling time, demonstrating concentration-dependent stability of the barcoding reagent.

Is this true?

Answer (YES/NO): NO